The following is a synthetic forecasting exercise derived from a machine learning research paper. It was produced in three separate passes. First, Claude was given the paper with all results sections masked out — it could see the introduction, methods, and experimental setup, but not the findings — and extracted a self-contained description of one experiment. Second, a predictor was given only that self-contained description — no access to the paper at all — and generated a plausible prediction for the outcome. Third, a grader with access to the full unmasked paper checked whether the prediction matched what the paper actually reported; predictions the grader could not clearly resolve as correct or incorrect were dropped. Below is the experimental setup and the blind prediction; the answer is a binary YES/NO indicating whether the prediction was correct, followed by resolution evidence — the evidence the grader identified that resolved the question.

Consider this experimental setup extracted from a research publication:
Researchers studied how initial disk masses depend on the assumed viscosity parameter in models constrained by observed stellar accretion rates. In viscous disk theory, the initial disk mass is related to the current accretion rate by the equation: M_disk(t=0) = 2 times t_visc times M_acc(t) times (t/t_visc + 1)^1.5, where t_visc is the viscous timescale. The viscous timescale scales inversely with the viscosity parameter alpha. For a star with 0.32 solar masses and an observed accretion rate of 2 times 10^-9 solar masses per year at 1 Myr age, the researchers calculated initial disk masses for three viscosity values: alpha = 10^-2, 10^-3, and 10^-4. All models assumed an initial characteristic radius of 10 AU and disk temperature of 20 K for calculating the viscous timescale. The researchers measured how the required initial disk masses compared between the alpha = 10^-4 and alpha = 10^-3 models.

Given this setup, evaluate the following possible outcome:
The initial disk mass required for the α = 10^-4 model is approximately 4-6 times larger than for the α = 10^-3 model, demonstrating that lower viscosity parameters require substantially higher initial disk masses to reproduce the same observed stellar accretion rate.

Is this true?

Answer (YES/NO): NO